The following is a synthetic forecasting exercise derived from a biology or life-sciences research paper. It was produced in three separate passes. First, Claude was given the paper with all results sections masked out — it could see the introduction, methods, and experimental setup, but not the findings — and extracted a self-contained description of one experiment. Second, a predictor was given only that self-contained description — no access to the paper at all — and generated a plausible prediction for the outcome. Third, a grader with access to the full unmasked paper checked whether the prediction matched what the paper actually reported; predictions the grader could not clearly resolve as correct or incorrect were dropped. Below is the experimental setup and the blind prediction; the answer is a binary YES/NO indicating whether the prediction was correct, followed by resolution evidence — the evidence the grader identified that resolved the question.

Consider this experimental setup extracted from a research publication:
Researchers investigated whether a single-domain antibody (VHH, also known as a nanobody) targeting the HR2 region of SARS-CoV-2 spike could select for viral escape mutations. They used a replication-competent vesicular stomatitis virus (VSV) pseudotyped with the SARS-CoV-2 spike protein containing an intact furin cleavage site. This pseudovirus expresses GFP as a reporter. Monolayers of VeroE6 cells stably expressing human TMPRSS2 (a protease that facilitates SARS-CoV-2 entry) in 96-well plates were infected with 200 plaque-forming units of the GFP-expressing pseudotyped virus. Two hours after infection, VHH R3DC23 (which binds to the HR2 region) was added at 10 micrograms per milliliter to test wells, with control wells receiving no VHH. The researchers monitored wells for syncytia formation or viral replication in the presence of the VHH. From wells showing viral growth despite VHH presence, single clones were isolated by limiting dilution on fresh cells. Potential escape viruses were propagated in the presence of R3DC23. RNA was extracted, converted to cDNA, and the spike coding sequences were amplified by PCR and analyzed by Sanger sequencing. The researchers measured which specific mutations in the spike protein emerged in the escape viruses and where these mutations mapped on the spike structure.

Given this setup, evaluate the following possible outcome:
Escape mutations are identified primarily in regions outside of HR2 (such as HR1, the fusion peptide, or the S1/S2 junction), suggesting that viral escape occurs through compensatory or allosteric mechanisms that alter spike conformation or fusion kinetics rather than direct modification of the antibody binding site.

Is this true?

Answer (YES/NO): NO